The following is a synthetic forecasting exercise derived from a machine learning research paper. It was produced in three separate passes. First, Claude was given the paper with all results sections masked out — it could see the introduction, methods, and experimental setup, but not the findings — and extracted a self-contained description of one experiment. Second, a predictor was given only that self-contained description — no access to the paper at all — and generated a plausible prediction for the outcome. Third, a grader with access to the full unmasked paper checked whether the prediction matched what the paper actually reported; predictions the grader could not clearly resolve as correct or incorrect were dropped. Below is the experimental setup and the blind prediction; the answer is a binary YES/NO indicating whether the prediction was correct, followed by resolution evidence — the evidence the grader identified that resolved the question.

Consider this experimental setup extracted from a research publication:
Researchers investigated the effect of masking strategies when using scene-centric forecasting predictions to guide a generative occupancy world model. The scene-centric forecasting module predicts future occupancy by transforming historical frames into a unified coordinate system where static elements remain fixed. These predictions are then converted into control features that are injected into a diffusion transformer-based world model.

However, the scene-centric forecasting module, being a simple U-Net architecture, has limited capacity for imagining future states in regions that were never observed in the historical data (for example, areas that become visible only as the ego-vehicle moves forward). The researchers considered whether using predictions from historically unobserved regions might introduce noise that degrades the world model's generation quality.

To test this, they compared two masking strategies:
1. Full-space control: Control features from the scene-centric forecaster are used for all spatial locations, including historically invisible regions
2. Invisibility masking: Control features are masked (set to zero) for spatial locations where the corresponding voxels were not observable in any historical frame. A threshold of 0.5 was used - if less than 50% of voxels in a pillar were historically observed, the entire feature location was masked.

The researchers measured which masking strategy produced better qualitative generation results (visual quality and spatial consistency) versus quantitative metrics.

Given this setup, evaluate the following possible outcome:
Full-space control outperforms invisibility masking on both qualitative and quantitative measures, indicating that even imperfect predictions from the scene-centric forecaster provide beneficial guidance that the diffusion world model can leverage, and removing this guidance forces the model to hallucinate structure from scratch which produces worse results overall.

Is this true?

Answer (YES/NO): NO